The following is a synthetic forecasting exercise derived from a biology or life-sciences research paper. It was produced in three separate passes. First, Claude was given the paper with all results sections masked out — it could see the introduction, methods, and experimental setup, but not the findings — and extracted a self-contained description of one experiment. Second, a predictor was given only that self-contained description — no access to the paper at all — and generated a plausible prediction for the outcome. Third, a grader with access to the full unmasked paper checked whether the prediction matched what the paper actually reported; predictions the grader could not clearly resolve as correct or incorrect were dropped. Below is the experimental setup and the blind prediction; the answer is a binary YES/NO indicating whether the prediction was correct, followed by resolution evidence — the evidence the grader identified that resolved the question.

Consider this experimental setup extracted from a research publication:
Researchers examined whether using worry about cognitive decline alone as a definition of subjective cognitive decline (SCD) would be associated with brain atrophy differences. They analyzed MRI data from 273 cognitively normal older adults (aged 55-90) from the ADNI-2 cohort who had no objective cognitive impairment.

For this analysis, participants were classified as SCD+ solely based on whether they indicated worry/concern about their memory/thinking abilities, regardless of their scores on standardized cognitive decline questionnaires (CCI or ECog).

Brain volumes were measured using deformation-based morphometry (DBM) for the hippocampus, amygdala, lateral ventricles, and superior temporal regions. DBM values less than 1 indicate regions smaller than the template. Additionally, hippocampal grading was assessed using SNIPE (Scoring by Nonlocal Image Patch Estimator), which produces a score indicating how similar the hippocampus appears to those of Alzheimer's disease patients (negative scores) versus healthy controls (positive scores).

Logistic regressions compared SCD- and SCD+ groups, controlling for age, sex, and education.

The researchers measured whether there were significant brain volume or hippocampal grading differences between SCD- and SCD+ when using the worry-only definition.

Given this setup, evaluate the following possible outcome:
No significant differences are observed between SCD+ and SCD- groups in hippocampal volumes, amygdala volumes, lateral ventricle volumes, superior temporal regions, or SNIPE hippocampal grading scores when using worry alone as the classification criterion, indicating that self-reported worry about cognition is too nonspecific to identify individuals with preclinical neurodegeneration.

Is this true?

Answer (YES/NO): NO